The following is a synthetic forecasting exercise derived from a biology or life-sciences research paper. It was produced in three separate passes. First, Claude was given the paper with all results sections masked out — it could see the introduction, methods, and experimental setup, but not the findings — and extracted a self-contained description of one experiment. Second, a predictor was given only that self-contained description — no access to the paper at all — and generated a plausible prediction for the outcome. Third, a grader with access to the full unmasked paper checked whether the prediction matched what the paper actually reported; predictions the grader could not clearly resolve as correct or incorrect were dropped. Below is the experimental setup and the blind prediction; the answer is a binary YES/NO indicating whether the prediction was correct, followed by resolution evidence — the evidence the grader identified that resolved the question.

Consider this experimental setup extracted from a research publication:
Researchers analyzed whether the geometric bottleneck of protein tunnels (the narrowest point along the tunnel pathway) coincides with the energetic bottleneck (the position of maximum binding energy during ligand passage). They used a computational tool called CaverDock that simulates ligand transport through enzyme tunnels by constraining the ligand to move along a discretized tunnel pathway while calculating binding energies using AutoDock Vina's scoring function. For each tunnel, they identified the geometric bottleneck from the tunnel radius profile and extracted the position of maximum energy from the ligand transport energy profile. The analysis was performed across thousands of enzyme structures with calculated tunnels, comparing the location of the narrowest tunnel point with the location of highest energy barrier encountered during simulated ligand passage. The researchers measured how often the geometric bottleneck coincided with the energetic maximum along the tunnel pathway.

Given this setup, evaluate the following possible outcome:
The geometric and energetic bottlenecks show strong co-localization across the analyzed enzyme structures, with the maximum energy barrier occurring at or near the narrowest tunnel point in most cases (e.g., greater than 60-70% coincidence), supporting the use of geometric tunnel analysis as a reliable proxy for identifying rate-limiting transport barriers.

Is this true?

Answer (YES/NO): NO